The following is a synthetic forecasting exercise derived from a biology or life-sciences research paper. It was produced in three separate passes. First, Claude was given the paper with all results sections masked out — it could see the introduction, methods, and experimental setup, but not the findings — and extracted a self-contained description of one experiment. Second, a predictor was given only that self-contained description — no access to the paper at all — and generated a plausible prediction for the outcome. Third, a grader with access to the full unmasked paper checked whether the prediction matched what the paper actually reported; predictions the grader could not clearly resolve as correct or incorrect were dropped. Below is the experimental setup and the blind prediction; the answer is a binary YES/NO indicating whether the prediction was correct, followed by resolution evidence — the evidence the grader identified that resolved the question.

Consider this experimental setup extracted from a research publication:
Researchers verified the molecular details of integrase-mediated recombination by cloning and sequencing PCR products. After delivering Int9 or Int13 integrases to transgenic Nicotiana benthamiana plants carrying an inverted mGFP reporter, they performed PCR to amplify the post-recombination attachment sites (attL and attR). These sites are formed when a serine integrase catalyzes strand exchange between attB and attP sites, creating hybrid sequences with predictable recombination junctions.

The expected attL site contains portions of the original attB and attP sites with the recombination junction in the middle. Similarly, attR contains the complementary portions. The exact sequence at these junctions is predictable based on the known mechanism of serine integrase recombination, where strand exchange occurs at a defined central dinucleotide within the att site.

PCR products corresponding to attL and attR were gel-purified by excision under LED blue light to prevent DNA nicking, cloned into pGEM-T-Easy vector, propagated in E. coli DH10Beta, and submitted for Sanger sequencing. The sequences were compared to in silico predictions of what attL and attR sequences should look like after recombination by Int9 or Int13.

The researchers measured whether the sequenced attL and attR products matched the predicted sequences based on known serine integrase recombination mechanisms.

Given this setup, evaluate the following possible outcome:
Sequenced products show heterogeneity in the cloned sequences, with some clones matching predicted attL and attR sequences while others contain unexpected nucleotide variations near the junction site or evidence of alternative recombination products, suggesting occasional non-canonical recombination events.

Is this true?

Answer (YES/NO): NO